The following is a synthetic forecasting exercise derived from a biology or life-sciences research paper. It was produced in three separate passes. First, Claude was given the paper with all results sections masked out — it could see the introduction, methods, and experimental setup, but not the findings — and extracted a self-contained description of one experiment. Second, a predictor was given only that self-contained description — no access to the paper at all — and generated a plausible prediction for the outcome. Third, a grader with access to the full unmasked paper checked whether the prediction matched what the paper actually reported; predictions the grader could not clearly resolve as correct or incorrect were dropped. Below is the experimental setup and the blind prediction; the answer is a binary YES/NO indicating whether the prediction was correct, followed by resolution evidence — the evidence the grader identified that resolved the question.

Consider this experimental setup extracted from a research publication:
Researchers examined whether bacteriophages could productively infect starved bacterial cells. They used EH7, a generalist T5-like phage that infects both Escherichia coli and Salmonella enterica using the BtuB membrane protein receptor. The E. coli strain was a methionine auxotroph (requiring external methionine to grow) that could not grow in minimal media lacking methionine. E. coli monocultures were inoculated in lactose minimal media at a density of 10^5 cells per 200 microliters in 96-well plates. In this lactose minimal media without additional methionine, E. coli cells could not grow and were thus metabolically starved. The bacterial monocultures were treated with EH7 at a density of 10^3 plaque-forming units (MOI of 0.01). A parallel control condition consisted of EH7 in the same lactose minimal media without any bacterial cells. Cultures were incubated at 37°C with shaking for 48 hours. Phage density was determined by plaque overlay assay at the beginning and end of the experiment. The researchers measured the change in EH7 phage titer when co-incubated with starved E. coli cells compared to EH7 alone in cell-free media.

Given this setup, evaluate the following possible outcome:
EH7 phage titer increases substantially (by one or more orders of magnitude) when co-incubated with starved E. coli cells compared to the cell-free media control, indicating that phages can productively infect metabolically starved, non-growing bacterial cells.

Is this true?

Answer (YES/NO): NO